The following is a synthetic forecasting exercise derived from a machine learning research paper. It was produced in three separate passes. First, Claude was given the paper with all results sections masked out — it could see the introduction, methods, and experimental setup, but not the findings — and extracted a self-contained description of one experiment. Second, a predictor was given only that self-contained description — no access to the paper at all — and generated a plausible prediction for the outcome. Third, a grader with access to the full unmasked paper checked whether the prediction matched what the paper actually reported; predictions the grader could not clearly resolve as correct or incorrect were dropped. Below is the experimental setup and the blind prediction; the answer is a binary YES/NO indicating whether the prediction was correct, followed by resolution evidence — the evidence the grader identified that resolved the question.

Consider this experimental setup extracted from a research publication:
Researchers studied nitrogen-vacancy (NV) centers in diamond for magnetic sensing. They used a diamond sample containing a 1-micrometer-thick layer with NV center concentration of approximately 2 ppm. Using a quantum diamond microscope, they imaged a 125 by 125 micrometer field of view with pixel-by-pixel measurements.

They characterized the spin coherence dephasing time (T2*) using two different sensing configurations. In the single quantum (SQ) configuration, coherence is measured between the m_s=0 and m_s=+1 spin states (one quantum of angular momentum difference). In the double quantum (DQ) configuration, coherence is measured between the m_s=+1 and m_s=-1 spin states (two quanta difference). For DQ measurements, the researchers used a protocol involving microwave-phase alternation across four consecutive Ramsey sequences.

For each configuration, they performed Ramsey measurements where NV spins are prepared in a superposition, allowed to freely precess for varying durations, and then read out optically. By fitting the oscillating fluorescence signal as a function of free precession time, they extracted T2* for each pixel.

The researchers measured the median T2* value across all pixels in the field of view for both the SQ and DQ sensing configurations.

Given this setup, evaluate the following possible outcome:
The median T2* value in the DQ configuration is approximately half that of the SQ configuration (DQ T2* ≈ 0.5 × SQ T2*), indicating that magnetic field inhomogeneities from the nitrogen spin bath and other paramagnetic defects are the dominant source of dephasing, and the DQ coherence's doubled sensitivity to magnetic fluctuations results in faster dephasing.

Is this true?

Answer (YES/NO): NO